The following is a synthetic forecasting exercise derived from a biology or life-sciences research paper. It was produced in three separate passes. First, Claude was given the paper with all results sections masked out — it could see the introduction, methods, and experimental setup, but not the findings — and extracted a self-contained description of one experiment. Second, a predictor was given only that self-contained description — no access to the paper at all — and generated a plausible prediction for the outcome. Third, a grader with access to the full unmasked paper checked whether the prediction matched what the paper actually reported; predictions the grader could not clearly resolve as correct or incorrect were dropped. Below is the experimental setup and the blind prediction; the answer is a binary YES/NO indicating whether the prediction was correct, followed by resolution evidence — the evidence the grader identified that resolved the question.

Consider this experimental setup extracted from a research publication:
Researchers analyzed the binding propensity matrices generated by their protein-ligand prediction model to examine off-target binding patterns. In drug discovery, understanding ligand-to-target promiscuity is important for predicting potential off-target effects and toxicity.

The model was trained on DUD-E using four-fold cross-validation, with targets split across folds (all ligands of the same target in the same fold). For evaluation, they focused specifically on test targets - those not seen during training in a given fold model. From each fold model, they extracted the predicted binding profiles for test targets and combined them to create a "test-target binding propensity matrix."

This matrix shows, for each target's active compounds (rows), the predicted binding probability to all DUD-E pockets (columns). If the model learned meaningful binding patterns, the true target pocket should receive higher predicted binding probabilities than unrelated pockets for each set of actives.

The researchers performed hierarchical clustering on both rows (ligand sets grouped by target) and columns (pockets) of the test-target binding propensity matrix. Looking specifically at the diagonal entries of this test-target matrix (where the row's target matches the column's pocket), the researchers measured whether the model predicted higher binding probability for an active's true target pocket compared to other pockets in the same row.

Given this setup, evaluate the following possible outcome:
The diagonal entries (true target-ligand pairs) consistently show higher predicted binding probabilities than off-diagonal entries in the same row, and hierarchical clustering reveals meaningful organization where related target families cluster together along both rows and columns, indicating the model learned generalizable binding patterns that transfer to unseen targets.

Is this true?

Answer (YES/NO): YES